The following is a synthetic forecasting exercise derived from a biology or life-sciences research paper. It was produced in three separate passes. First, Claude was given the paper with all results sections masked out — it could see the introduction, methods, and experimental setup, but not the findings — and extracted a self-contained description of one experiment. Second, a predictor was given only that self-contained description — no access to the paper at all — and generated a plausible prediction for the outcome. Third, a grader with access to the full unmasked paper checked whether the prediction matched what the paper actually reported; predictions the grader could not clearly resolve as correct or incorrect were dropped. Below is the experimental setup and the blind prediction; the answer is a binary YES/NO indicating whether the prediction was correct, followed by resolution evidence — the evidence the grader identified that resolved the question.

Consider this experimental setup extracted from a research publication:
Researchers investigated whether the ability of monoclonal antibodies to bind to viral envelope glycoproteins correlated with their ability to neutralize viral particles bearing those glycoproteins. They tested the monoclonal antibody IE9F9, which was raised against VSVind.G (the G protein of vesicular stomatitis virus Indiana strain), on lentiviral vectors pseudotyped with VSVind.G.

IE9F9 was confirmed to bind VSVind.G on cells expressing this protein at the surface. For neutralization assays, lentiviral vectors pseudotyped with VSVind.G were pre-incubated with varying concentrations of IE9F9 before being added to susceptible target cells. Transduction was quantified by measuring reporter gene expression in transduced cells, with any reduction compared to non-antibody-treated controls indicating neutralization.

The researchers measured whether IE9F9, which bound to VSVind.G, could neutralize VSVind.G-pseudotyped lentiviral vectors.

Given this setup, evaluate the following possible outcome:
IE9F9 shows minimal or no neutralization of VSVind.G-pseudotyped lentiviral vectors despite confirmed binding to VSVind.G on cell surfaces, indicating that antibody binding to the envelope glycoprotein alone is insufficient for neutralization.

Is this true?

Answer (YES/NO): NO